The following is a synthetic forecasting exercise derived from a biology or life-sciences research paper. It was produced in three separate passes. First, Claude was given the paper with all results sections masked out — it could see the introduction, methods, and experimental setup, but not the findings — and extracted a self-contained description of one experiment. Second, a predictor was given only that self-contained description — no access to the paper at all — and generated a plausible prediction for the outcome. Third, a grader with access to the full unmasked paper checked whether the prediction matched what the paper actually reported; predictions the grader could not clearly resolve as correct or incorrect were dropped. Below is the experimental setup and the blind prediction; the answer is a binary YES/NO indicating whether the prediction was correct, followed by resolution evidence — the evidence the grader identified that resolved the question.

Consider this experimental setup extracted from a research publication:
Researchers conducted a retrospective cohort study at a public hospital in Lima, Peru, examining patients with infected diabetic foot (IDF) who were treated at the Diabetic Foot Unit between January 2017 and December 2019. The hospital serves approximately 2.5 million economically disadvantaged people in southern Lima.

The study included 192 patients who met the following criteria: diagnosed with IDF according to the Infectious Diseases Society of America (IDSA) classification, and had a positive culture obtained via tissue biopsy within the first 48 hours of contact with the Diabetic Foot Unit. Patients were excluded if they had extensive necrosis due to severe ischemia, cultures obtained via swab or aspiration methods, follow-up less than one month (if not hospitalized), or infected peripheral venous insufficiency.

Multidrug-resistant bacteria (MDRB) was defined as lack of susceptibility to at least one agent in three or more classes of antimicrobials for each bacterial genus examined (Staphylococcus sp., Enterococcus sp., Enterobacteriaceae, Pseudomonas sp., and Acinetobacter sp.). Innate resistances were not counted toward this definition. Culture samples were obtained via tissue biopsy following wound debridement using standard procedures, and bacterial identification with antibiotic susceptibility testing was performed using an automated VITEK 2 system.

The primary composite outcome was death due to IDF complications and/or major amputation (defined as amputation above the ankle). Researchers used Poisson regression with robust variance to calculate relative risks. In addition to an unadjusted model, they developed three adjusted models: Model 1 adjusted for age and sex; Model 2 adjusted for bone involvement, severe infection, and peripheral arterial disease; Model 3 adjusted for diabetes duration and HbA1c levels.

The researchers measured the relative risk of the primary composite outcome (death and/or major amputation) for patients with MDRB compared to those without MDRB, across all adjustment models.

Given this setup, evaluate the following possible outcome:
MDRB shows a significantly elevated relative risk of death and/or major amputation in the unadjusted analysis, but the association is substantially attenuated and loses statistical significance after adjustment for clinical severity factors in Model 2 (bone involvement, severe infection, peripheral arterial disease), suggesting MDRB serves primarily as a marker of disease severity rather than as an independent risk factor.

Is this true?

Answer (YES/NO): NO